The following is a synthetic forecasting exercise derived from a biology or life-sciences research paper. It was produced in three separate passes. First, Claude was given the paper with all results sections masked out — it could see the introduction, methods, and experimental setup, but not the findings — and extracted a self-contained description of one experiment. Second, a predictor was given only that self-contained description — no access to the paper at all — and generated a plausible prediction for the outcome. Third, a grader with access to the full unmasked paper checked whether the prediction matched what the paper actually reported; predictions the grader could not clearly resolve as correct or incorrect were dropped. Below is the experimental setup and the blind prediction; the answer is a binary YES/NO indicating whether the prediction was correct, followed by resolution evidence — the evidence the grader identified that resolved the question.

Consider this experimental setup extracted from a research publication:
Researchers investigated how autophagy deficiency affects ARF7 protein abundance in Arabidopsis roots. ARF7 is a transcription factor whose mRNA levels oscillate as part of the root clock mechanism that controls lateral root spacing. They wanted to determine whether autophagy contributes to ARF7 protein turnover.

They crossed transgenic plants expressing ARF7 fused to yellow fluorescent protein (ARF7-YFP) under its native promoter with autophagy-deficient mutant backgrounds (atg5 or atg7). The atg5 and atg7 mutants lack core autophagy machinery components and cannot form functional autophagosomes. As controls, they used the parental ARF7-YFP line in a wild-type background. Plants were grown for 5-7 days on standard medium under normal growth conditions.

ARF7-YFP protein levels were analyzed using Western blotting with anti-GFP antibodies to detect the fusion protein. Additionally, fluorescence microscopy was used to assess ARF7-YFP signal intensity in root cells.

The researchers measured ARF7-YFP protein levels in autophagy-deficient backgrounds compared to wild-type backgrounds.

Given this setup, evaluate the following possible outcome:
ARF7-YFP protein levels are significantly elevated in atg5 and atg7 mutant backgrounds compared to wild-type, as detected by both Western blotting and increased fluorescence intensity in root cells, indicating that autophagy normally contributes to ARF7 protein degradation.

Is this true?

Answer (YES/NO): YES